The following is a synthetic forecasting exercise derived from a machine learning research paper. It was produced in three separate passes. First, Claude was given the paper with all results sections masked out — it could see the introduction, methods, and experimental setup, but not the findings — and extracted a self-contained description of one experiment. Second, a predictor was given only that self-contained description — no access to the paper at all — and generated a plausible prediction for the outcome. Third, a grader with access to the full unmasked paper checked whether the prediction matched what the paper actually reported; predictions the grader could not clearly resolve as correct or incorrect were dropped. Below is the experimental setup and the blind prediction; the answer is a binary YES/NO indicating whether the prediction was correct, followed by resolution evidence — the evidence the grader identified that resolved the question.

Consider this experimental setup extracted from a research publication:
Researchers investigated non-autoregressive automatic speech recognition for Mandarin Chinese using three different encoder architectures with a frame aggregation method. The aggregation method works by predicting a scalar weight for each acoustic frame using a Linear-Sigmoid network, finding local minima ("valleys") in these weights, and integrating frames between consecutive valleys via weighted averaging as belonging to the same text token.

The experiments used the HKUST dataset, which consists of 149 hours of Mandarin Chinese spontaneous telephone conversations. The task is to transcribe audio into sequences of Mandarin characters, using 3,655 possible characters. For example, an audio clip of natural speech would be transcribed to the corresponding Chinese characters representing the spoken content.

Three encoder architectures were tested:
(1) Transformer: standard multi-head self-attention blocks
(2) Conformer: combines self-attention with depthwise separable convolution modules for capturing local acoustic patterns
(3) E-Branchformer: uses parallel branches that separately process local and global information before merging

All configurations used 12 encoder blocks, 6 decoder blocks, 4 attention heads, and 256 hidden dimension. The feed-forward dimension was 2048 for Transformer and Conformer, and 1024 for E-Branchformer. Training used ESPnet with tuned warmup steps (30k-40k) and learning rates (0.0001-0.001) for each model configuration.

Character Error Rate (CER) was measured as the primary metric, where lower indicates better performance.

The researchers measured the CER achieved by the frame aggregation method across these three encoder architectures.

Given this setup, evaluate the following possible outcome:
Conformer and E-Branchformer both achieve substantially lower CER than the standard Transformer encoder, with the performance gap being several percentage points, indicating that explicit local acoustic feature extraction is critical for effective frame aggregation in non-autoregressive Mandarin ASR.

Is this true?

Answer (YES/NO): YES